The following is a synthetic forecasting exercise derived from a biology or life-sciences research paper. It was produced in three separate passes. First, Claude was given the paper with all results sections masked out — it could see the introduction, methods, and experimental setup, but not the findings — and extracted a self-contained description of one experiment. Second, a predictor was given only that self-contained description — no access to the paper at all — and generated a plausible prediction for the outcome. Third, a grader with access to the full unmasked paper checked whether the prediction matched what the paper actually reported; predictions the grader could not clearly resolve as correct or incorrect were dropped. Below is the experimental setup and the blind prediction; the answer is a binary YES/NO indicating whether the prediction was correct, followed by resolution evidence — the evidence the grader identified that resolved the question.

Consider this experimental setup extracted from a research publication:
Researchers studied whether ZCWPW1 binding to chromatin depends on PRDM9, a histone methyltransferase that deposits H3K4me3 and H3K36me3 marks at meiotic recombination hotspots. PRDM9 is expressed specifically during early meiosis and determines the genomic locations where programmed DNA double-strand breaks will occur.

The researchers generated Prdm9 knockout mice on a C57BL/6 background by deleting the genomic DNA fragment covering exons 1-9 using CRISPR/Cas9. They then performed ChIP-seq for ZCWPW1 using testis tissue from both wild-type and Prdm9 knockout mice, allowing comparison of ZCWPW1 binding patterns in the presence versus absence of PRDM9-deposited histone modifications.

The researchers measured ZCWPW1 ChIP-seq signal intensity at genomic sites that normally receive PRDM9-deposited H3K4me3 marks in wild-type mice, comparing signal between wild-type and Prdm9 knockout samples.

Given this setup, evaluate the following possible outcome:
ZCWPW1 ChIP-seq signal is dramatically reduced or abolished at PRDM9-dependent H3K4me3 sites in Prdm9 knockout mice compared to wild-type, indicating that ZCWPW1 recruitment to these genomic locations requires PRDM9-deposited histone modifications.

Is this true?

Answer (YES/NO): YES